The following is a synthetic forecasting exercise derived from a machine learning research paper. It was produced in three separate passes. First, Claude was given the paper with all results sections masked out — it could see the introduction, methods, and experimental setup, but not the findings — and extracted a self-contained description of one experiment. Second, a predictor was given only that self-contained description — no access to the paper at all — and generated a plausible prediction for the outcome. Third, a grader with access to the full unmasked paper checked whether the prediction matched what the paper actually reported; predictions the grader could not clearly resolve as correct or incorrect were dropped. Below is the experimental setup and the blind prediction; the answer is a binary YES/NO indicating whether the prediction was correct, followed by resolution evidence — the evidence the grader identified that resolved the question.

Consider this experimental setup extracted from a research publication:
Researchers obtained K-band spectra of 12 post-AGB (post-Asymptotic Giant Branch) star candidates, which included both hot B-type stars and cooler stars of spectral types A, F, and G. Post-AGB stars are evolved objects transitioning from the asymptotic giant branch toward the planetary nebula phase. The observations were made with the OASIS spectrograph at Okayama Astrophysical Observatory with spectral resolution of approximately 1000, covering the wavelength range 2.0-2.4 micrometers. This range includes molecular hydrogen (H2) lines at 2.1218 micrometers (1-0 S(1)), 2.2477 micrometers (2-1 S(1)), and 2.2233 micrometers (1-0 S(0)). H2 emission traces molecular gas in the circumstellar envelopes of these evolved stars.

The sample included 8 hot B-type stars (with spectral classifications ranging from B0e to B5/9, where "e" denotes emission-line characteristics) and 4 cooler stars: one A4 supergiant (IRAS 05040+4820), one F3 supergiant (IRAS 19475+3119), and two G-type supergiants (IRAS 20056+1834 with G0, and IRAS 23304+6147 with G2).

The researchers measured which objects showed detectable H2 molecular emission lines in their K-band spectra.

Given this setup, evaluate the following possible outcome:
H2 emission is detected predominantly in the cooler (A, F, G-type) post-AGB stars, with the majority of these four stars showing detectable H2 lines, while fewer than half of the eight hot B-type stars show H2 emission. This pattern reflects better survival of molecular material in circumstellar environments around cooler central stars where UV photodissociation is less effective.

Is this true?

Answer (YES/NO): NO